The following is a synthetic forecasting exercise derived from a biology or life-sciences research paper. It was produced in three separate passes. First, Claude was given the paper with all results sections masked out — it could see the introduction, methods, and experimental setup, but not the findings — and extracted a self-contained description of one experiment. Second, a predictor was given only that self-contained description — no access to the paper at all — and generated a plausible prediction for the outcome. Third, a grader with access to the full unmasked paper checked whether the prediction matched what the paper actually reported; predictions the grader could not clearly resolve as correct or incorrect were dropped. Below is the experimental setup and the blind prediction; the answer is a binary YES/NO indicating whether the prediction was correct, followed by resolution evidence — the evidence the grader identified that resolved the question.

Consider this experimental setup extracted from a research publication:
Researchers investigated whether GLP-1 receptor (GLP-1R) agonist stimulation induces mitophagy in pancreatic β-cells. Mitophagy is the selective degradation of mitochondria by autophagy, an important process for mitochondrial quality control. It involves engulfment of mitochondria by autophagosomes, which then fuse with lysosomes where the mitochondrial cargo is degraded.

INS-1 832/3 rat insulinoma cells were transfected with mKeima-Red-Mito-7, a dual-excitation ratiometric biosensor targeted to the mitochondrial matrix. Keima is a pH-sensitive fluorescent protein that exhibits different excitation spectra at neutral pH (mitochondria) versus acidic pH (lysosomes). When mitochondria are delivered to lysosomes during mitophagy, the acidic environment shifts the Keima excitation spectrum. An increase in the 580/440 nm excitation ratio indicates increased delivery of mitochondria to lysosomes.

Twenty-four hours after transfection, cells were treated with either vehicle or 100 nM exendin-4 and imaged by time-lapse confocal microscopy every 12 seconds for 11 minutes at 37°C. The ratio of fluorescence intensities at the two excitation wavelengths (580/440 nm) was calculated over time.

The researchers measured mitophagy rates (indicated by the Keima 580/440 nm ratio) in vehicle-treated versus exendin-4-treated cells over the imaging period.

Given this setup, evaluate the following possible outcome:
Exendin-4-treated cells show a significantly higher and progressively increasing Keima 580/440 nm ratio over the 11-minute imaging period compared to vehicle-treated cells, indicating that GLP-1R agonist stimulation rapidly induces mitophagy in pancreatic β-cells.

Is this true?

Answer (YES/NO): YES